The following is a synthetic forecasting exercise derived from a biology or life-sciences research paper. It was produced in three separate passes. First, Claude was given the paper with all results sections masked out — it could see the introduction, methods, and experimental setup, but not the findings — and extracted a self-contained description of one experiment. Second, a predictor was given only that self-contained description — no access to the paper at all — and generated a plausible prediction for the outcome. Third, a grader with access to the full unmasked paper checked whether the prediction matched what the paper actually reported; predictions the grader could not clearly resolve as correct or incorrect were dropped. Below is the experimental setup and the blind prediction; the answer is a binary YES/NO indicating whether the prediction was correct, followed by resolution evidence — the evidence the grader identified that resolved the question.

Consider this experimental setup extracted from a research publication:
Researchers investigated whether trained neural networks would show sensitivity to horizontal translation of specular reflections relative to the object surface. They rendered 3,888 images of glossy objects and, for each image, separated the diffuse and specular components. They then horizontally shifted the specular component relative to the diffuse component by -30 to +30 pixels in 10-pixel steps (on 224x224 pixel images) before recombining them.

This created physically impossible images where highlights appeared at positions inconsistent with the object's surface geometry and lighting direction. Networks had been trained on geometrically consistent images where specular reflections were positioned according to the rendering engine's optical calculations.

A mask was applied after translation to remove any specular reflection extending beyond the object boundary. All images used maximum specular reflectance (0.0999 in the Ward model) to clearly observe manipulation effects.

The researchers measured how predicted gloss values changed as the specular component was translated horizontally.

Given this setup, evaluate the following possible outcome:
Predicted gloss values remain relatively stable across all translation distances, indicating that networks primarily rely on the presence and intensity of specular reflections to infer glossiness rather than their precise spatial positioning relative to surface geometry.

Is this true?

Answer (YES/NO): NO